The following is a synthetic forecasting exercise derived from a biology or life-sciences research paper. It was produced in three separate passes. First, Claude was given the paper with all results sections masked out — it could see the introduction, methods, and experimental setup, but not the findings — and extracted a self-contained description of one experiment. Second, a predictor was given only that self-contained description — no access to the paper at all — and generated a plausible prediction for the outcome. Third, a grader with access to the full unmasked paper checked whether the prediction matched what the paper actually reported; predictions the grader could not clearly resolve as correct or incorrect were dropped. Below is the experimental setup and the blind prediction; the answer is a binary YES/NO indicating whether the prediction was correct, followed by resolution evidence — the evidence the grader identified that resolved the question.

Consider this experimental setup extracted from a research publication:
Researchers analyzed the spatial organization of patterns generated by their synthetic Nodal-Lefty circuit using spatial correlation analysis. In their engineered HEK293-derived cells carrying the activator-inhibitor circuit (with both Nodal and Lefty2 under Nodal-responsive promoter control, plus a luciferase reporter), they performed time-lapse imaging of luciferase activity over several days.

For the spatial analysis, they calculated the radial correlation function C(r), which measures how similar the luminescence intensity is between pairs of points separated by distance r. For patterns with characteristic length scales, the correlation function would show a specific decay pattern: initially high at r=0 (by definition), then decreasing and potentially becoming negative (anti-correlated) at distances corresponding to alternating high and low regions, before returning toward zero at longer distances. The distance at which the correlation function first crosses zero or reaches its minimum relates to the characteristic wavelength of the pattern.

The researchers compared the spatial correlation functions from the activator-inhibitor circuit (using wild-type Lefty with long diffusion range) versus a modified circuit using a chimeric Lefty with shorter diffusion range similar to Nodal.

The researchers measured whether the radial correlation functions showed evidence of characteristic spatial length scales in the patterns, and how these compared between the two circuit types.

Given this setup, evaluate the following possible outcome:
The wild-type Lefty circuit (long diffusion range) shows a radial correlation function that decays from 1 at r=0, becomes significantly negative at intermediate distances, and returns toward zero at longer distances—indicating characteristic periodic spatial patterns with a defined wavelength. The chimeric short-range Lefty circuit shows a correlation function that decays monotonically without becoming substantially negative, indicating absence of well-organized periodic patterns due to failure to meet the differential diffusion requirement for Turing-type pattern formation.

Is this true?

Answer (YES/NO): NO